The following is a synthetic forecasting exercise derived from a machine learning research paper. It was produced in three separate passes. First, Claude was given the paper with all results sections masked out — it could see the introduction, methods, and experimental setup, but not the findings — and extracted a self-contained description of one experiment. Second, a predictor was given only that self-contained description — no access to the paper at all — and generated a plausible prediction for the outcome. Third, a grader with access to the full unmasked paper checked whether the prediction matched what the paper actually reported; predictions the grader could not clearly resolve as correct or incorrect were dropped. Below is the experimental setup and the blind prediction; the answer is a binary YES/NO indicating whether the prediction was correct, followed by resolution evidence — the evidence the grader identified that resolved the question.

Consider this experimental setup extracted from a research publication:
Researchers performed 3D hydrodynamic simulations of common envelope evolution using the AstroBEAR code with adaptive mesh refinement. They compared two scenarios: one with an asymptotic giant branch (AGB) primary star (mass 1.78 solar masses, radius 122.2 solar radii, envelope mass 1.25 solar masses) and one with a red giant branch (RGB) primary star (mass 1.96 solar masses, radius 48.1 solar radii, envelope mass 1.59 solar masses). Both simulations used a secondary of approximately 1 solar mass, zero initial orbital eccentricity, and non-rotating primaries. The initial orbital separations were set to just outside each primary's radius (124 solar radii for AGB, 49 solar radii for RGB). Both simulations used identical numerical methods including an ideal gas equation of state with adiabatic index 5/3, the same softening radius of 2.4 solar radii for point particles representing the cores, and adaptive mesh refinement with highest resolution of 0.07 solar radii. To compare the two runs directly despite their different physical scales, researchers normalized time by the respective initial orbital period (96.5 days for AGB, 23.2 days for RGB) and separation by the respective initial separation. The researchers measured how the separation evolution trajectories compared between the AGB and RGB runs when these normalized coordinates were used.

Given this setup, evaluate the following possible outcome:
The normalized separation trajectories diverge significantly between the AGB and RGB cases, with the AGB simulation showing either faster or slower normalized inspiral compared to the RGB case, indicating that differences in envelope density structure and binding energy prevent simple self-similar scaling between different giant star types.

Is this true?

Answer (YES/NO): NO